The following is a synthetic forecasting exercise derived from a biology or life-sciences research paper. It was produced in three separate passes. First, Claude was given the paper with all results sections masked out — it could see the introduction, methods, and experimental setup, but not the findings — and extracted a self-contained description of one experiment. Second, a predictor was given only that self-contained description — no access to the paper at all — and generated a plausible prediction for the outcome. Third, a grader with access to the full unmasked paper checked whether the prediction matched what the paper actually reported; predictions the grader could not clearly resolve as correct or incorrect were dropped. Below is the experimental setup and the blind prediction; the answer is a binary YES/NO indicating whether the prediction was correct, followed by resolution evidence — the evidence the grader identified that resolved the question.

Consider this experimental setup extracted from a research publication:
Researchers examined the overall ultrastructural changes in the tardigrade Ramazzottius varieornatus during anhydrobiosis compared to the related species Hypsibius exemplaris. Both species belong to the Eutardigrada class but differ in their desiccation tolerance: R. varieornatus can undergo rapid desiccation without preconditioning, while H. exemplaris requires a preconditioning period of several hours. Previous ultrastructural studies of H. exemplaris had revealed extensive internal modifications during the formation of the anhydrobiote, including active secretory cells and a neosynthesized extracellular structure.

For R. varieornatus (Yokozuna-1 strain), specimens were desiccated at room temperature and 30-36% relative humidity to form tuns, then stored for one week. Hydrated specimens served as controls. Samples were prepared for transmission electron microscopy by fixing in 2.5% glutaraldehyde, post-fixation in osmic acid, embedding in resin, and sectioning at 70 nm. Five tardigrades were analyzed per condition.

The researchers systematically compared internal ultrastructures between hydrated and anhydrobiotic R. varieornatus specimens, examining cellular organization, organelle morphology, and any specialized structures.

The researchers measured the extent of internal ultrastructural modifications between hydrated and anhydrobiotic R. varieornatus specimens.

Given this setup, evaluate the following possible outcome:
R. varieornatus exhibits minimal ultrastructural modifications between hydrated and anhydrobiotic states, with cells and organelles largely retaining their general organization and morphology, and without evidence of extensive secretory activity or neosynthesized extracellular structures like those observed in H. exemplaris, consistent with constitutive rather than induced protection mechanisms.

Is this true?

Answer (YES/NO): YES